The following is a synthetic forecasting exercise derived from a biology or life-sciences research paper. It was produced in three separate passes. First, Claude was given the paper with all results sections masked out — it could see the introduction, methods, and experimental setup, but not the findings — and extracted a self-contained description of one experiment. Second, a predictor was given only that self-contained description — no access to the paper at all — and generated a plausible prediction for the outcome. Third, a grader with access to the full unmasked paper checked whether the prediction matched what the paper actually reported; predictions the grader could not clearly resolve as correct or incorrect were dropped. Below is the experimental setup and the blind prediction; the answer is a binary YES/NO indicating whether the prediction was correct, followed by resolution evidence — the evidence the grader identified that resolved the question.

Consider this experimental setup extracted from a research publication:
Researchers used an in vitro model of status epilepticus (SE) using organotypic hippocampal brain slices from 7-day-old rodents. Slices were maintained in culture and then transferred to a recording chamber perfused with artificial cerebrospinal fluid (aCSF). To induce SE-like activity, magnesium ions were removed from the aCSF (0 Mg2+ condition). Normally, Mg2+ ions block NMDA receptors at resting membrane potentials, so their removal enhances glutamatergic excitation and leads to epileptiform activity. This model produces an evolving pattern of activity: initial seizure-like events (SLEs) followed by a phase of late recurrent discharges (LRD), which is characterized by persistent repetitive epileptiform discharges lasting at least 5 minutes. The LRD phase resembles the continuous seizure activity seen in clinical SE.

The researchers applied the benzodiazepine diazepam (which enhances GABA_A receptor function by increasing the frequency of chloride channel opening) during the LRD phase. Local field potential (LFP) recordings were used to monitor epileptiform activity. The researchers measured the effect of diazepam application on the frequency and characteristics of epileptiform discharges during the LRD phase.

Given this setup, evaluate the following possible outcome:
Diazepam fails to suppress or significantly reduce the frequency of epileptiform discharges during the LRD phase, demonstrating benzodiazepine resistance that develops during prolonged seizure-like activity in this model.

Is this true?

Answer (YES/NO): YES